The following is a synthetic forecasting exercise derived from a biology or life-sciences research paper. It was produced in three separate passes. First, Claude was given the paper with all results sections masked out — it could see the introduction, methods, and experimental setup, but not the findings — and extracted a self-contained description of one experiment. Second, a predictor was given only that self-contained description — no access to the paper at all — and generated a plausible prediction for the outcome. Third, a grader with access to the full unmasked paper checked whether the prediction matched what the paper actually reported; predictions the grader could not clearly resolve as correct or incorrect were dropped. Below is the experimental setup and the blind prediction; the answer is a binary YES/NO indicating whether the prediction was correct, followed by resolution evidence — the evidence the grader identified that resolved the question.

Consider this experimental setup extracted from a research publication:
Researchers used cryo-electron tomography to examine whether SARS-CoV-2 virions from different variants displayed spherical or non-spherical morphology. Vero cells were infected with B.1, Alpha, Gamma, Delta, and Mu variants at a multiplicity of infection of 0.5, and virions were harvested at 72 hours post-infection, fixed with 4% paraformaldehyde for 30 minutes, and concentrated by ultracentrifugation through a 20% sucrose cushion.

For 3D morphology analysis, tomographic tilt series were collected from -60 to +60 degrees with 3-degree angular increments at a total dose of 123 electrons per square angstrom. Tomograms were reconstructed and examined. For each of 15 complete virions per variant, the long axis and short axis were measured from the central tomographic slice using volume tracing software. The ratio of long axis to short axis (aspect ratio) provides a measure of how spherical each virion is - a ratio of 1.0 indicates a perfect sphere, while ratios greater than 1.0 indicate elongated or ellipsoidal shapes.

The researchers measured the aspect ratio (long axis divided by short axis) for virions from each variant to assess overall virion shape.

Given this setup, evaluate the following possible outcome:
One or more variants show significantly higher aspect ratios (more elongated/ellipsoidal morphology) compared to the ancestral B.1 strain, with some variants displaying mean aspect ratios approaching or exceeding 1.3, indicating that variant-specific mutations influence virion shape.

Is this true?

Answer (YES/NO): NO